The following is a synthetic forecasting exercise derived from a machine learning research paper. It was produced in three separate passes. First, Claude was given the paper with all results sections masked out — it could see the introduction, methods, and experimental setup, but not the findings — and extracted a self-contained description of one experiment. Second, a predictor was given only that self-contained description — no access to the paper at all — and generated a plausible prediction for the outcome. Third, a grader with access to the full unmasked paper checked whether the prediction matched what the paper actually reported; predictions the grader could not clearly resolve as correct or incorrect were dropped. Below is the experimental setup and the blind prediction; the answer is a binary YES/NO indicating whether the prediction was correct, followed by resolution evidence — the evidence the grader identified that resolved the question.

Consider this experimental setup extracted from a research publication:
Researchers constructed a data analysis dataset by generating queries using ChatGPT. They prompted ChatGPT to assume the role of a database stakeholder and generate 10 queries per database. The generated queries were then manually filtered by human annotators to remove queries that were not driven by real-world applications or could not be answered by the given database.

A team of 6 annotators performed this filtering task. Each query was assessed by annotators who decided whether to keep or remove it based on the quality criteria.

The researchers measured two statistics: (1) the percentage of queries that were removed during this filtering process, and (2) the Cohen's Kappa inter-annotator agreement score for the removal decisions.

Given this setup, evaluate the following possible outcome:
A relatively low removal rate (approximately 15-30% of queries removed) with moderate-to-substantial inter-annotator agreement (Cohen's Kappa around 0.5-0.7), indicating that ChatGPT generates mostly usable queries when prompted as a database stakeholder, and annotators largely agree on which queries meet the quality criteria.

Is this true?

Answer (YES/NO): NO